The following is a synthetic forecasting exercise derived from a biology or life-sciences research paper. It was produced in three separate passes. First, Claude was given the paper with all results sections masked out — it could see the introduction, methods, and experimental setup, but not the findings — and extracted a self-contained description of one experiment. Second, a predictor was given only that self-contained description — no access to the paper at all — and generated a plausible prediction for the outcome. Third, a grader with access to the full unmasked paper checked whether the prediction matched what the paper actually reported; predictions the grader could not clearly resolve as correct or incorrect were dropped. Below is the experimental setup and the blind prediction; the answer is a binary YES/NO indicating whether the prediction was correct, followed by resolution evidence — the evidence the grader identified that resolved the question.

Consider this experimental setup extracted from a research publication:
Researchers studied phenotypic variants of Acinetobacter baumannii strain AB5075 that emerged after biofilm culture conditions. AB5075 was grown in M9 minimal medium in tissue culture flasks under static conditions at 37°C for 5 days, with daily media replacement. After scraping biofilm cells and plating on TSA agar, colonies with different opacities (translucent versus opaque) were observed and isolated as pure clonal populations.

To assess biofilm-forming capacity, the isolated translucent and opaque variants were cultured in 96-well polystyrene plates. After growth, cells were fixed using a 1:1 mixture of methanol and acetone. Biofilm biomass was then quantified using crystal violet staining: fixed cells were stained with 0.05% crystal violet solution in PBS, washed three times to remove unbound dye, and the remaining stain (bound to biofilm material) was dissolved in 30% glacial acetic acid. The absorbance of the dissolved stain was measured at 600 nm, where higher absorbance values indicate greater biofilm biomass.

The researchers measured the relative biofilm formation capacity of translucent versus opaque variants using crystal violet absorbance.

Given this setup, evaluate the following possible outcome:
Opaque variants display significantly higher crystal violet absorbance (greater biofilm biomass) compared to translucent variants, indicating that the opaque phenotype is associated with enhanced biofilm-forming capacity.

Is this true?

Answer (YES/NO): YES